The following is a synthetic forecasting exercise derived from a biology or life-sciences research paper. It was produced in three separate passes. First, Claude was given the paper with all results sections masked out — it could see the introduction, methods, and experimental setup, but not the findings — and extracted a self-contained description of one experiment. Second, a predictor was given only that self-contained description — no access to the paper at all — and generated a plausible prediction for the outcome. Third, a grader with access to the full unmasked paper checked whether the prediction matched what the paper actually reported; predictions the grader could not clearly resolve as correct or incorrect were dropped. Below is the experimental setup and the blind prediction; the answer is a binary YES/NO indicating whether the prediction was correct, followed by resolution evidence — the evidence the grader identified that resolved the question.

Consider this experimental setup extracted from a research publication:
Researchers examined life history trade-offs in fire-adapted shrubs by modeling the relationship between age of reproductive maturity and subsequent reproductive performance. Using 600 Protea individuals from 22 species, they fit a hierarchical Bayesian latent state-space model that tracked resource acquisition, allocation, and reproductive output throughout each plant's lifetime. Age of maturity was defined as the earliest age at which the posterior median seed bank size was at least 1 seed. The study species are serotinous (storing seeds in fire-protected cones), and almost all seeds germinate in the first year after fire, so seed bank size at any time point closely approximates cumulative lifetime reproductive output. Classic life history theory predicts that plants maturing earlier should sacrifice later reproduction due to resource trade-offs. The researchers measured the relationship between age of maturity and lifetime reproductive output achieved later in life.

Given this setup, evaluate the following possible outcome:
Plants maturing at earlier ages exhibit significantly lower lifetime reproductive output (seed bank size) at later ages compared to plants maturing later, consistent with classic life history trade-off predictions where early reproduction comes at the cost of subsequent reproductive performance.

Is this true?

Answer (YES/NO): NO